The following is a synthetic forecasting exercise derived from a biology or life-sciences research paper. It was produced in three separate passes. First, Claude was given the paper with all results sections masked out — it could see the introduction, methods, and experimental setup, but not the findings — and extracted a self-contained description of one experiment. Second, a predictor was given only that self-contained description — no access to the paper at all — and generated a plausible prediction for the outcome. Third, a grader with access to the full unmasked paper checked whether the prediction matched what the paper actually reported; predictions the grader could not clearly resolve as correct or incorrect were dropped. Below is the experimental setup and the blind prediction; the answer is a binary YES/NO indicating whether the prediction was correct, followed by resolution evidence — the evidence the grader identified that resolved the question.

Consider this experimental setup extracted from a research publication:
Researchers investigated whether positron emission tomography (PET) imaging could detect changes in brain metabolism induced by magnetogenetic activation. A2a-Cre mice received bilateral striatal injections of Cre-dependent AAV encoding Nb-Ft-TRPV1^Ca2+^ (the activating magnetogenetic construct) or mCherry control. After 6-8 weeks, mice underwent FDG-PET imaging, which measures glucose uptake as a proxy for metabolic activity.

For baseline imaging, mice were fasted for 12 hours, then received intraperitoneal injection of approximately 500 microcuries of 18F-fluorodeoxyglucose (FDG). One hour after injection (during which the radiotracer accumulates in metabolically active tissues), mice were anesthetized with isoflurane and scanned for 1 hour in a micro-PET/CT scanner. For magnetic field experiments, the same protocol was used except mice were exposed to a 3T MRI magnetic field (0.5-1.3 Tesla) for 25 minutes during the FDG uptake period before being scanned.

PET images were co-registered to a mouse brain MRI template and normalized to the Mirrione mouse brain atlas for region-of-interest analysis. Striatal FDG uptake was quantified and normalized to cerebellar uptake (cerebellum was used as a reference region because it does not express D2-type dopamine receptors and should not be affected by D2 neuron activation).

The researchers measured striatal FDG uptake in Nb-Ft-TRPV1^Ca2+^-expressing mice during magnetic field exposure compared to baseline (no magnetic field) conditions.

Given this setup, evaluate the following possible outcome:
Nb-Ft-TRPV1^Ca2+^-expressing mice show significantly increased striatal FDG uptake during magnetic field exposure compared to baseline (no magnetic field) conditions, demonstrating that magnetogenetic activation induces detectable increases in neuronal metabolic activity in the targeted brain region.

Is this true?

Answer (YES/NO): YES